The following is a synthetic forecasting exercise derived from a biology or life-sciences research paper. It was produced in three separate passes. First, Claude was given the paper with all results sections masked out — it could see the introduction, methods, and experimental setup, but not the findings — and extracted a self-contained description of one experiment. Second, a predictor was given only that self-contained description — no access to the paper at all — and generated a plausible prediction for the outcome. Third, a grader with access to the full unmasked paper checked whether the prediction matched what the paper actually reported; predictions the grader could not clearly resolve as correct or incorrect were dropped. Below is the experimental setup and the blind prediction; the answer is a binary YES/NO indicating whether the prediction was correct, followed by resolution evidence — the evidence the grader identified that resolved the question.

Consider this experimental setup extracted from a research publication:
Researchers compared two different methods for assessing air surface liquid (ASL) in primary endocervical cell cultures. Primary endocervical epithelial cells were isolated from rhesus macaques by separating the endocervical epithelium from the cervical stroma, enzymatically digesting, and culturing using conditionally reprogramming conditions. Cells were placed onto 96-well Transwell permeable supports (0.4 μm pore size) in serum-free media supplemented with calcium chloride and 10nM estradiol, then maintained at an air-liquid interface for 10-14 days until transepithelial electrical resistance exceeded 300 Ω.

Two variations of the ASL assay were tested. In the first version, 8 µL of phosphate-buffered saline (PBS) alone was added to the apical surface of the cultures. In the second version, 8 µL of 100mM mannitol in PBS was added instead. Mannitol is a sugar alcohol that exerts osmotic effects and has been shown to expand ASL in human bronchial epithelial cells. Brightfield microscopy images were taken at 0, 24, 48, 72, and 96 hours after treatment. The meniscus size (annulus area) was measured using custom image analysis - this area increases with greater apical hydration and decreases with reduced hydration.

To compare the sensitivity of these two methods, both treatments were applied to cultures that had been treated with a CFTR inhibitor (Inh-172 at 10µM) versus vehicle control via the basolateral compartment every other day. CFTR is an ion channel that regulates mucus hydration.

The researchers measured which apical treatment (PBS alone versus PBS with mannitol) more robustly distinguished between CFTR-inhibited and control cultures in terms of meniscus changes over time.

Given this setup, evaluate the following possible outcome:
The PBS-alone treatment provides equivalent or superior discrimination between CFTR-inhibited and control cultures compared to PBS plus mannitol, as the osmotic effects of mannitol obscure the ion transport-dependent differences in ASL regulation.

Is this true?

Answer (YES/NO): NO